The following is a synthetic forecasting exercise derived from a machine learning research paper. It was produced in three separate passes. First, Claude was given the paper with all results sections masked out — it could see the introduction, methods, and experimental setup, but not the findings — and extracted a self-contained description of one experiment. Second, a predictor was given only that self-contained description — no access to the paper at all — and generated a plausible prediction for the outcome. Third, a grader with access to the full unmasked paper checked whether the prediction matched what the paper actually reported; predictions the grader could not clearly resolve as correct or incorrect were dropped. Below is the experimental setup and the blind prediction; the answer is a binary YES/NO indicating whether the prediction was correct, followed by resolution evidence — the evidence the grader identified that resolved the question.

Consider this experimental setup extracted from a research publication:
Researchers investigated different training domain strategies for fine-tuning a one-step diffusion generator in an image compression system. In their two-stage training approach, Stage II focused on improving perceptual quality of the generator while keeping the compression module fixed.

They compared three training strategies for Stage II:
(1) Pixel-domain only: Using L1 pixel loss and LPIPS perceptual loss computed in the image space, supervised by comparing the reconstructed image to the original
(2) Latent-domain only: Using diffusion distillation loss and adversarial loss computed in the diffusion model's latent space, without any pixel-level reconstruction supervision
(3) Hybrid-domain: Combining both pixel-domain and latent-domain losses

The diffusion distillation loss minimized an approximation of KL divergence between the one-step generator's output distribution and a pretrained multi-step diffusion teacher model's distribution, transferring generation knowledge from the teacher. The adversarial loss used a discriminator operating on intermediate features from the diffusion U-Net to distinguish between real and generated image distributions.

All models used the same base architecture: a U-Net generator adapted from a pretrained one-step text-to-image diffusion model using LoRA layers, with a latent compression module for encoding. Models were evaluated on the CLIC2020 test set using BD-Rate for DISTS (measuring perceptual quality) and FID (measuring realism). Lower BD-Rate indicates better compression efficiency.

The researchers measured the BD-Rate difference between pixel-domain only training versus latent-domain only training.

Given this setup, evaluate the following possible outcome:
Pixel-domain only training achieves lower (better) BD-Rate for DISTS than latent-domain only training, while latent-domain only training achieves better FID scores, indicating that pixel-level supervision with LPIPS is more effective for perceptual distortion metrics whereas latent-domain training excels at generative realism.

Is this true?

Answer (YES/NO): YES